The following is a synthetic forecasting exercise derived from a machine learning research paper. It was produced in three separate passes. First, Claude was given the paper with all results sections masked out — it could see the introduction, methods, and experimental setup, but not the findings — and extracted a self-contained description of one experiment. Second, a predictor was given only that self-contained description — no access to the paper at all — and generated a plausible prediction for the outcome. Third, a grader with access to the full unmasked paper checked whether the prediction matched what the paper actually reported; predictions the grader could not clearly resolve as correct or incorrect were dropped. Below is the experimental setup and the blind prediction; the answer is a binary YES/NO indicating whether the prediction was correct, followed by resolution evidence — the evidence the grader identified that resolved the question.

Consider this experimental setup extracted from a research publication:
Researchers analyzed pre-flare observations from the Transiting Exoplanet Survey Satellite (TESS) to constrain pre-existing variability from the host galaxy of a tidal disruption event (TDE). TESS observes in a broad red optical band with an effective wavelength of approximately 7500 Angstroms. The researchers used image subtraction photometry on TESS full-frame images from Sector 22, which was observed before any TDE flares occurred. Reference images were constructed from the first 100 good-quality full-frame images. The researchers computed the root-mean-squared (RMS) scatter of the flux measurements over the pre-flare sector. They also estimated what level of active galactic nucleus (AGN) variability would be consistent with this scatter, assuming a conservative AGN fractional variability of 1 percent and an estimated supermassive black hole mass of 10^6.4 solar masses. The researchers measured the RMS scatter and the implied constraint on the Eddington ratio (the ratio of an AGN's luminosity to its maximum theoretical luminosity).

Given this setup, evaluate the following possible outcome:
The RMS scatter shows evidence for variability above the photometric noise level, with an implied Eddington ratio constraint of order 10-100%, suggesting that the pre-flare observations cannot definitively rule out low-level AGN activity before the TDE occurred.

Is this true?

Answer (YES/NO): NO